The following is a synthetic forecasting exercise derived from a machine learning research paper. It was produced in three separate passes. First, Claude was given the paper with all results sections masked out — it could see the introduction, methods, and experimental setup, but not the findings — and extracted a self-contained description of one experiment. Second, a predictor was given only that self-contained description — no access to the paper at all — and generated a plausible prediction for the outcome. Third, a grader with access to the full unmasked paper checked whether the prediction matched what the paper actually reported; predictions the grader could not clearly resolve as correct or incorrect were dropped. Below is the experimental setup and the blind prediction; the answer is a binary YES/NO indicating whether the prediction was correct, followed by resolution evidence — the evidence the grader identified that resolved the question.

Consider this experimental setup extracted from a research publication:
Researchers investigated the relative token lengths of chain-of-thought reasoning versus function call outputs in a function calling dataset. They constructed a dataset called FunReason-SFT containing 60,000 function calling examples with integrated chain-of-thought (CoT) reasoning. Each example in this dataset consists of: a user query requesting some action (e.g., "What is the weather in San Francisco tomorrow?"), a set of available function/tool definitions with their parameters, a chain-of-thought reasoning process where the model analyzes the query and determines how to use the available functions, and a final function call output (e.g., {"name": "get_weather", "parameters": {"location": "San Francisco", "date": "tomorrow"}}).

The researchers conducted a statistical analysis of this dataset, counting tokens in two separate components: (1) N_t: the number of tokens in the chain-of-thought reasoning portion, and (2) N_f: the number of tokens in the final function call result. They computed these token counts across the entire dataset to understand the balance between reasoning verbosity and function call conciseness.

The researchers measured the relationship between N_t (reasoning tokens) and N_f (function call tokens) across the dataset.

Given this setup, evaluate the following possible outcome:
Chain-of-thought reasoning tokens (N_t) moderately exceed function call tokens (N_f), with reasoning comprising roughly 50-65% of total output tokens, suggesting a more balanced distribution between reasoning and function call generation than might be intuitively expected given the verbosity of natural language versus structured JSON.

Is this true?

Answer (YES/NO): NO